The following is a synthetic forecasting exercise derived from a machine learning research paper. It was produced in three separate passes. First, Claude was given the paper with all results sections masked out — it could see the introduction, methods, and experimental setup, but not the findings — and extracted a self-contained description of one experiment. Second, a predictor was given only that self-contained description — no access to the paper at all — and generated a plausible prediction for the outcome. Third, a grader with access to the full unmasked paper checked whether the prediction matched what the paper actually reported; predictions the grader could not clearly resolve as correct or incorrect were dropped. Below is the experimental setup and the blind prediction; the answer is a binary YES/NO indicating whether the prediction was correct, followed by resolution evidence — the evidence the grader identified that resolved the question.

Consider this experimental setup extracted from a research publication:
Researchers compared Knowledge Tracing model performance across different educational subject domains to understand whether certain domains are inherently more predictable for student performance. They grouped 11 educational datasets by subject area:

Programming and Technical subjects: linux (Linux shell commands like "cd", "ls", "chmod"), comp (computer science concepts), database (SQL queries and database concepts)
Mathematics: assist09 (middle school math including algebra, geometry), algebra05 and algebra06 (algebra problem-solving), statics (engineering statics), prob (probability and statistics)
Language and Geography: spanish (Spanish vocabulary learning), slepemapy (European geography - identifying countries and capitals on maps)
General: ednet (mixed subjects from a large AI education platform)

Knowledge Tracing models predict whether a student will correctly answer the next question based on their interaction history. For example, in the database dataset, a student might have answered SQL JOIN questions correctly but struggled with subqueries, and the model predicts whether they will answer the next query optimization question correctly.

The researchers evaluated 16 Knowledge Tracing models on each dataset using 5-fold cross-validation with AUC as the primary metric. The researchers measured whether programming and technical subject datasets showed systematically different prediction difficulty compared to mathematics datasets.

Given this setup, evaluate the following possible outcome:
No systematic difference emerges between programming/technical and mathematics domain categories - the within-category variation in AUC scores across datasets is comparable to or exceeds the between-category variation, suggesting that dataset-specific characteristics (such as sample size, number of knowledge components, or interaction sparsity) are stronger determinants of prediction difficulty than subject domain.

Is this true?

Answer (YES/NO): NO